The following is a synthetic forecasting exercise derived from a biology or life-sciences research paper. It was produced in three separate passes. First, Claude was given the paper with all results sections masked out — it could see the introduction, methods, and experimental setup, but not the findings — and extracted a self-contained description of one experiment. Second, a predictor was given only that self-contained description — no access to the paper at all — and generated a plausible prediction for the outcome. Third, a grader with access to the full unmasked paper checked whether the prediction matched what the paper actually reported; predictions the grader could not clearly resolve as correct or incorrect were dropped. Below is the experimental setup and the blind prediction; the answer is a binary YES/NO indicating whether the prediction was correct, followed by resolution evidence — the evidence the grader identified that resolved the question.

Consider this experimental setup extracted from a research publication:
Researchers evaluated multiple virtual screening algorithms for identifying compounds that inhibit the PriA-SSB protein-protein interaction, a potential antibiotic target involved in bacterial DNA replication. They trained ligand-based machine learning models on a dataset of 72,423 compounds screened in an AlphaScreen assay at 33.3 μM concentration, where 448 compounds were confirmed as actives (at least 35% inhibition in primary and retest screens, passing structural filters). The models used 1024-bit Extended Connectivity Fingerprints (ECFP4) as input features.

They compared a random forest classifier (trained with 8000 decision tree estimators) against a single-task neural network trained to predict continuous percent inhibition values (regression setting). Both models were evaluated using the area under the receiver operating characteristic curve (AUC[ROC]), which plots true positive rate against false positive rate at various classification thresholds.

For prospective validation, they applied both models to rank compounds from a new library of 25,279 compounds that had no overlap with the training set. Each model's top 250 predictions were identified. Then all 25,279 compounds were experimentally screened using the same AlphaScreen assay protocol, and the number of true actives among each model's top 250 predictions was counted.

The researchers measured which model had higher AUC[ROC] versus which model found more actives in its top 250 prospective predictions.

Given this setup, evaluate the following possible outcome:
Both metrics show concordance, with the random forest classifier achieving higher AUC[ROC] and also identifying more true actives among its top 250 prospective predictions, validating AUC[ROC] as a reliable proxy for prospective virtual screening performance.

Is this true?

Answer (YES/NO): NO